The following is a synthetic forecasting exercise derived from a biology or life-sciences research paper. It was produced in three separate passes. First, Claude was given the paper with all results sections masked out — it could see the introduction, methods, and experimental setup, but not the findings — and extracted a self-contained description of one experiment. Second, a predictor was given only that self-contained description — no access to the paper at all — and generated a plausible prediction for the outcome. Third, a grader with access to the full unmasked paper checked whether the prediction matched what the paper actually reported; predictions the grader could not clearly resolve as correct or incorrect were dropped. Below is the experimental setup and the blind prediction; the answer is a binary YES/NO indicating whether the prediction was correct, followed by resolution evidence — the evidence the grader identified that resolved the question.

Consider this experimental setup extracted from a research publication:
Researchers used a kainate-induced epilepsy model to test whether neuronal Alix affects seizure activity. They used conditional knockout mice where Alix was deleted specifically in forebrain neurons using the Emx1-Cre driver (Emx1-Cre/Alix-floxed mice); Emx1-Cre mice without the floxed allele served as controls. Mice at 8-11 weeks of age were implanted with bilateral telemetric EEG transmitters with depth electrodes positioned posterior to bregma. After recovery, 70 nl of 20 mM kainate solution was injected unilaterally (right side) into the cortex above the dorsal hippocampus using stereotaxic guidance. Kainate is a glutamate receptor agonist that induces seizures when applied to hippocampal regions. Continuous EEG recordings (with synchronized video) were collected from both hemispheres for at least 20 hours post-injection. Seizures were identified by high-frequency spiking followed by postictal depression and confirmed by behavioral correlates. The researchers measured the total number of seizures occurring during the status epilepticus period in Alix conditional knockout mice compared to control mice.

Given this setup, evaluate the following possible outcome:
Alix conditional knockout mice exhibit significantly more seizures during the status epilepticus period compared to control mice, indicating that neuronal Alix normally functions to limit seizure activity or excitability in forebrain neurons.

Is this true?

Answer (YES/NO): NO